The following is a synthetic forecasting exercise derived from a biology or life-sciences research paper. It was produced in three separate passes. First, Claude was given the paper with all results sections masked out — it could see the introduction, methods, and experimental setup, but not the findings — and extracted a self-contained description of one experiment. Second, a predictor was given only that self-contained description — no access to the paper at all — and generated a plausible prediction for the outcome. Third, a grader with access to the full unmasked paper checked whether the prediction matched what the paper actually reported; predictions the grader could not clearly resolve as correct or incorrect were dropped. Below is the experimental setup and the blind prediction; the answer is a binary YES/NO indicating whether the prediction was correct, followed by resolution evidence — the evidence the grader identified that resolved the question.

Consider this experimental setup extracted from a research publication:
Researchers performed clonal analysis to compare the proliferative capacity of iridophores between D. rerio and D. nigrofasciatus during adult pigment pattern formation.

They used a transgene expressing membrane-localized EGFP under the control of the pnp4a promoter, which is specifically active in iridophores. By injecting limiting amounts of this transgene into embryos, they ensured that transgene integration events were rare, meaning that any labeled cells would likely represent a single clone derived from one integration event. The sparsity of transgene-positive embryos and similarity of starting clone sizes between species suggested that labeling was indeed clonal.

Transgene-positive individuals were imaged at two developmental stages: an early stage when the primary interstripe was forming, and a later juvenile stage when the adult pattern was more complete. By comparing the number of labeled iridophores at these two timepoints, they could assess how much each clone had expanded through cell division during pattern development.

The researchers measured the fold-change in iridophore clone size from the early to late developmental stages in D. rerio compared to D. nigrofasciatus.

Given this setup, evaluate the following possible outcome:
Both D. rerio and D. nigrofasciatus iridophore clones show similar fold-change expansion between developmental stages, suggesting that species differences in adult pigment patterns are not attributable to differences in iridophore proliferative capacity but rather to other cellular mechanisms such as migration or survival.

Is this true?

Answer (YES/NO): NO